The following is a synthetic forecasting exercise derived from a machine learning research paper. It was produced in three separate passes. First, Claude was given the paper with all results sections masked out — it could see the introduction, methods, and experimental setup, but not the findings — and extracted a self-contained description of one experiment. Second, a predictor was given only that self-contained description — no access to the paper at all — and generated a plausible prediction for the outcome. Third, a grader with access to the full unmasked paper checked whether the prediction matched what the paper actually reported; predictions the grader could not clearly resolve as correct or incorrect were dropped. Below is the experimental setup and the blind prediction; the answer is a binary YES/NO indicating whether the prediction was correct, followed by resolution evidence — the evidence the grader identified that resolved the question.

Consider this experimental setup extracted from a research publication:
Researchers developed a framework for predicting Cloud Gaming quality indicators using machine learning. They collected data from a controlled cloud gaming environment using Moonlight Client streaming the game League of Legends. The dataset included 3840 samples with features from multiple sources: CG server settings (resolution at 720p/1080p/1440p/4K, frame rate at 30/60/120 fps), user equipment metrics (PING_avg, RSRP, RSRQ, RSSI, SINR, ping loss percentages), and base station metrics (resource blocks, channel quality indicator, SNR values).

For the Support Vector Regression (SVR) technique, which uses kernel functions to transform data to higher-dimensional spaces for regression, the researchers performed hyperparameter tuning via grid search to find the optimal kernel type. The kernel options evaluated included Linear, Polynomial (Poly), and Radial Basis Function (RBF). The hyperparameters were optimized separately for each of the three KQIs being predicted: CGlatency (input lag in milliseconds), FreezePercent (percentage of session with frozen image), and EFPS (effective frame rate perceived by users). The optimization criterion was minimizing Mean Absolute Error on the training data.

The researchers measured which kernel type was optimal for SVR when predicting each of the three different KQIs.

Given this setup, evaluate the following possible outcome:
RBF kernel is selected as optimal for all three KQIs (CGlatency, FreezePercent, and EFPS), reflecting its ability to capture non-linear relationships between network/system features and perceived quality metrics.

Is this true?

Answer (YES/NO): NO